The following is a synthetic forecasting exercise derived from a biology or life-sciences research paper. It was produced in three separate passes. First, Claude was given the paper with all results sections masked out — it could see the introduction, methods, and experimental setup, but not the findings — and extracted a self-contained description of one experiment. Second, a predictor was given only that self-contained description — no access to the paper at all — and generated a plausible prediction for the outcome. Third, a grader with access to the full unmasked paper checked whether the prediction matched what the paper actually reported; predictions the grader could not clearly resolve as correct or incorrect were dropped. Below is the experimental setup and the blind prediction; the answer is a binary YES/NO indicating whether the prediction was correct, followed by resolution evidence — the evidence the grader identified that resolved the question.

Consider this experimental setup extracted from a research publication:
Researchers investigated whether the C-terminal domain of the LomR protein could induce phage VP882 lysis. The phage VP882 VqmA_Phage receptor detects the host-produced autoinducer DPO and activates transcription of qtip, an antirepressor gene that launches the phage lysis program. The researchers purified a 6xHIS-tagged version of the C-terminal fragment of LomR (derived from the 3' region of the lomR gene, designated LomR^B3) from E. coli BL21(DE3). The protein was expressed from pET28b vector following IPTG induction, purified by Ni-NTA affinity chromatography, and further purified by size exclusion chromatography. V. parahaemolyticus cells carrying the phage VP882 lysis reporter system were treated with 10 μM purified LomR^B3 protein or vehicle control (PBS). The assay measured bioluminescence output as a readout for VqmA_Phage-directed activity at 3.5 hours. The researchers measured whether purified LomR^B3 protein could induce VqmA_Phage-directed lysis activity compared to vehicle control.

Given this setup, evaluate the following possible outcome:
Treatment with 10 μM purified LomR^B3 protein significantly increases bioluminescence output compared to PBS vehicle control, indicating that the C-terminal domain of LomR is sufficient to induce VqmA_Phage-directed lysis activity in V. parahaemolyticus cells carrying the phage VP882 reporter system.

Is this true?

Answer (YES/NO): YES